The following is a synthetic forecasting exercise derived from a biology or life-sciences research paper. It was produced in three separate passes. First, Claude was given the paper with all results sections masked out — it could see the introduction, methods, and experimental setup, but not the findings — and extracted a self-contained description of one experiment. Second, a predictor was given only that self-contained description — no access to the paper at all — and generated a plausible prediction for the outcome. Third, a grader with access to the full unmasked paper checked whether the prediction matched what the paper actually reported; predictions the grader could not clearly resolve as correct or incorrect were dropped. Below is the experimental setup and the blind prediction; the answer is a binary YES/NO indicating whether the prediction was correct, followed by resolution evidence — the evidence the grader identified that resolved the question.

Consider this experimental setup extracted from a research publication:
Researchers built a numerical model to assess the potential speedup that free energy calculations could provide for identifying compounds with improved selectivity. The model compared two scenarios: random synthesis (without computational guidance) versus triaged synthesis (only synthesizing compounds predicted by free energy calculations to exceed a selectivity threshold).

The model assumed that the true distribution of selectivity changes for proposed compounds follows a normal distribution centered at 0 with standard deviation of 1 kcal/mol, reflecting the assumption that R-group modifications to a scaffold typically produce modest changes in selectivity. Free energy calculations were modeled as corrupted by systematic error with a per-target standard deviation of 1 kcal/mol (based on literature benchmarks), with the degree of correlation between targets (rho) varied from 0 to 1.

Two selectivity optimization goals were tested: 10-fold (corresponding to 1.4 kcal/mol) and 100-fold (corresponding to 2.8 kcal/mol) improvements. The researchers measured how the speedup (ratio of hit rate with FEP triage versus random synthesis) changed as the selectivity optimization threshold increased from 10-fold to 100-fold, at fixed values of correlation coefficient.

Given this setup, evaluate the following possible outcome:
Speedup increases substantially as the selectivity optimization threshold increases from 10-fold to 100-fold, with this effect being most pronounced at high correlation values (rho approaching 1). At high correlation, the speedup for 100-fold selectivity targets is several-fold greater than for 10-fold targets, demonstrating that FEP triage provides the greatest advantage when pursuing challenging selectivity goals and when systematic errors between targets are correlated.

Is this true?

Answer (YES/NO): YES